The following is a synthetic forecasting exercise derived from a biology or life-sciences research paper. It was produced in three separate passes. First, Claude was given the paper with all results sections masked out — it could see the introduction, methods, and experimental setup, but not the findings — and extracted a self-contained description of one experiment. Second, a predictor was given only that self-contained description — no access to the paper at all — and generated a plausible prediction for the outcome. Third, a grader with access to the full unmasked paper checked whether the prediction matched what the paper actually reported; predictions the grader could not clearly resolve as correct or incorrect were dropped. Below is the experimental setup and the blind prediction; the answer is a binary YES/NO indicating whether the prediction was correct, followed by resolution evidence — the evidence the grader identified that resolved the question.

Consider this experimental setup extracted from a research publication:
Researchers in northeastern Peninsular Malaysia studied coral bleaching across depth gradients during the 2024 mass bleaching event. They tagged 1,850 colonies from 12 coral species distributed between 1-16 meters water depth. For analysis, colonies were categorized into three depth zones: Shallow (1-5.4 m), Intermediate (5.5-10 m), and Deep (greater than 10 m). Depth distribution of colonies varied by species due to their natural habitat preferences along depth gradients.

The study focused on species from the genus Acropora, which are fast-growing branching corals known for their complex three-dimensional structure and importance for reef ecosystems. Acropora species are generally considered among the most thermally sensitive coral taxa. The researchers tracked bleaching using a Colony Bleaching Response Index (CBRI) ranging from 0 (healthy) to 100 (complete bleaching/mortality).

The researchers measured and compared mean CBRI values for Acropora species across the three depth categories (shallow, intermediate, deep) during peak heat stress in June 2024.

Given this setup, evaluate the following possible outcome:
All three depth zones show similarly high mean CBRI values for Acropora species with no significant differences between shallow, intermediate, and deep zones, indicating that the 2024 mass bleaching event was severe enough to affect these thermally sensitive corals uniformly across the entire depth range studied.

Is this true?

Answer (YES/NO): NO